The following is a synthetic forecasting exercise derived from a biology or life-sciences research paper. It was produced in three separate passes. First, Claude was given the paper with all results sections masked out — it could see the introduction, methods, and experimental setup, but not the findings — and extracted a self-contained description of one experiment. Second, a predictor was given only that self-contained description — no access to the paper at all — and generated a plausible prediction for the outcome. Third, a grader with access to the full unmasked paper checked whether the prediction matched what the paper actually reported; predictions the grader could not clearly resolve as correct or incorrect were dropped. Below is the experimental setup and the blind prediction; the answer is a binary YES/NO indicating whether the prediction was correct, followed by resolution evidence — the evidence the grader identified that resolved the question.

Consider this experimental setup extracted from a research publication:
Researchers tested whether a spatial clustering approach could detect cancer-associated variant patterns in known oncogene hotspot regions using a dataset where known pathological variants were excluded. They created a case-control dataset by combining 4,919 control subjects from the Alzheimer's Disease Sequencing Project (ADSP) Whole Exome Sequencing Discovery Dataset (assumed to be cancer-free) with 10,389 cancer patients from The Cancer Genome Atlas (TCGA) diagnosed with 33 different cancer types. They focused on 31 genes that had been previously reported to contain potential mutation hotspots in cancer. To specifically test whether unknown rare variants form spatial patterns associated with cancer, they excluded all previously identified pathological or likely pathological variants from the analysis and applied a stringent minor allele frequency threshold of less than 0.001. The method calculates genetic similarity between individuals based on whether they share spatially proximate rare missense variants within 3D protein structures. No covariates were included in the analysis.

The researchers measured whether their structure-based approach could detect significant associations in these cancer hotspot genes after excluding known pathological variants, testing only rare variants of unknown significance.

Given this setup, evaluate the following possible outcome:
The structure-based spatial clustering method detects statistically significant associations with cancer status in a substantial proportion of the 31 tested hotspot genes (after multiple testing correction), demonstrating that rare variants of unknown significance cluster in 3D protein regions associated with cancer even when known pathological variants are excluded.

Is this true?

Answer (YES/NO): NO